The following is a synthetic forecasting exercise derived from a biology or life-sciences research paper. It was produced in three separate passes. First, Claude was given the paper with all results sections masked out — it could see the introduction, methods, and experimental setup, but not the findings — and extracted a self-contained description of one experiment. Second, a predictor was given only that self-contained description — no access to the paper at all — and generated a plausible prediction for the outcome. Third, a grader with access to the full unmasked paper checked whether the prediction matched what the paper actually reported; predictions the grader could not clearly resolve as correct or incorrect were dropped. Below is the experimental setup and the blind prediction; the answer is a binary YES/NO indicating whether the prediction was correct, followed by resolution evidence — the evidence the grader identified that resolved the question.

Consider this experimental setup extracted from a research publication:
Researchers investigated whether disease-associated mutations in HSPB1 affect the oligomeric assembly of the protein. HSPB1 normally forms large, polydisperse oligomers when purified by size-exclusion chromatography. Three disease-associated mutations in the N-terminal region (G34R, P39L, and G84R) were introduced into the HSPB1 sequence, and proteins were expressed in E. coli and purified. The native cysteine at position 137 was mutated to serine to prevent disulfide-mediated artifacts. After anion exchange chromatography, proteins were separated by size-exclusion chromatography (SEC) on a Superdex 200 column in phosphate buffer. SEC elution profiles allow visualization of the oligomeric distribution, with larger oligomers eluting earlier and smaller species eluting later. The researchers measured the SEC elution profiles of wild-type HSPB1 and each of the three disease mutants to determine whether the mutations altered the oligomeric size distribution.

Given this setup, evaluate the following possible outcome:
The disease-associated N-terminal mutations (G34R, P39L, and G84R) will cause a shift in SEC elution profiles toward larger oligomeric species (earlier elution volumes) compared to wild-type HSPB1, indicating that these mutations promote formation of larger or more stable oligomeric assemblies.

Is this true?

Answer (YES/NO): YES